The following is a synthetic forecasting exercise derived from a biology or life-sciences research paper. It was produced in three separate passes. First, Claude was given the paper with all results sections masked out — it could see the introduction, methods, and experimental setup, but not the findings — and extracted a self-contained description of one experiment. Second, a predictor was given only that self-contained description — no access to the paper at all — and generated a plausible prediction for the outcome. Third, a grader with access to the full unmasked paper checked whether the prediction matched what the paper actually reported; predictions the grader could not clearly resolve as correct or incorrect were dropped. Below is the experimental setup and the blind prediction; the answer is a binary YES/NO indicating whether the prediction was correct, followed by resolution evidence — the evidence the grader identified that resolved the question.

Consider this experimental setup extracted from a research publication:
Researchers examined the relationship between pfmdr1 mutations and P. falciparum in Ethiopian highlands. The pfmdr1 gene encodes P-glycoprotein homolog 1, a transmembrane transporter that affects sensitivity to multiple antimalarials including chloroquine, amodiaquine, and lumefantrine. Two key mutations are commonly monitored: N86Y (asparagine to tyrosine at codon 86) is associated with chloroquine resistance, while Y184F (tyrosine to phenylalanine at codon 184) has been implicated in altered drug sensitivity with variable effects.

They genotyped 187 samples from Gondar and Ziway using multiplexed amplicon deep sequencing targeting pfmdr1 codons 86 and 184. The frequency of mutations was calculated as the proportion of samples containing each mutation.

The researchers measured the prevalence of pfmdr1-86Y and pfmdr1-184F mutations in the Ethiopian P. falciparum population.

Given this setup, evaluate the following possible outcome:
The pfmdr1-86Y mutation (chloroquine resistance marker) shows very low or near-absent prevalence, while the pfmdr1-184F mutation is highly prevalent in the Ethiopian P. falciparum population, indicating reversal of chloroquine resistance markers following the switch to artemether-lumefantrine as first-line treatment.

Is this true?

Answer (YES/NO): YES